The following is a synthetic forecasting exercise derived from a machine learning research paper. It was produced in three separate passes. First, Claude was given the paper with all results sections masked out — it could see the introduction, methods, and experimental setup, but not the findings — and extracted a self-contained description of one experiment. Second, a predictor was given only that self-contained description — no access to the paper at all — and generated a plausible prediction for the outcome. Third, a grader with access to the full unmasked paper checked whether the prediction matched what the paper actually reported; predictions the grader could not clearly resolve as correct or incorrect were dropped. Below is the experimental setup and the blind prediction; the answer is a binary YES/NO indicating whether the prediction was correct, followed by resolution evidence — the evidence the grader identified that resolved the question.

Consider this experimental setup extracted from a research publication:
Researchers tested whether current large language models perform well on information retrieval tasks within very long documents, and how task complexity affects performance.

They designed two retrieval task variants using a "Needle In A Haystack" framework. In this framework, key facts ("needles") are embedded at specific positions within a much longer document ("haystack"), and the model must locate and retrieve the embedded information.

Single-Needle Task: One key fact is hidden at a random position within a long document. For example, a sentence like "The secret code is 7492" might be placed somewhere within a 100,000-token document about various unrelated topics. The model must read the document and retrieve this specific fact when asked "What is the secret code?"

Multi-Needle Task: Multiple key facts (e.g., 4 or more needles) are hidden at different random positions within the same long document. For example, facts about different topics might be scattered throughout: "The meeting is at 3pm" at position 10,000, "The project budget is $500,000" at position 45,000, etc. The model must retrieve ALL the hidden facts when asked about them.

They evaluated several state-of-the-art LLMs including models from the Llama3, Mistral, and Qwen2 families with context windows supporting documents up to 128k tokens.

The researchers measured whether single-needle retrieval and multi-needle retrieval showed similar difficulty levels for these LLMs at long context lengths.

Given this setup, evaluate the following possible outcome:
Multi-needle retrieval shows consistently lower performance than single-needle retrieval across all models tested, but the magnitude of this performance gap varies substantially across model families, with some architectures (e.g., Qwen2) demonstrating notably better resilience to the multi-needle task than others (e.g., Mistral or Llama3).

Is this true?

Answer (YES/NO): NO